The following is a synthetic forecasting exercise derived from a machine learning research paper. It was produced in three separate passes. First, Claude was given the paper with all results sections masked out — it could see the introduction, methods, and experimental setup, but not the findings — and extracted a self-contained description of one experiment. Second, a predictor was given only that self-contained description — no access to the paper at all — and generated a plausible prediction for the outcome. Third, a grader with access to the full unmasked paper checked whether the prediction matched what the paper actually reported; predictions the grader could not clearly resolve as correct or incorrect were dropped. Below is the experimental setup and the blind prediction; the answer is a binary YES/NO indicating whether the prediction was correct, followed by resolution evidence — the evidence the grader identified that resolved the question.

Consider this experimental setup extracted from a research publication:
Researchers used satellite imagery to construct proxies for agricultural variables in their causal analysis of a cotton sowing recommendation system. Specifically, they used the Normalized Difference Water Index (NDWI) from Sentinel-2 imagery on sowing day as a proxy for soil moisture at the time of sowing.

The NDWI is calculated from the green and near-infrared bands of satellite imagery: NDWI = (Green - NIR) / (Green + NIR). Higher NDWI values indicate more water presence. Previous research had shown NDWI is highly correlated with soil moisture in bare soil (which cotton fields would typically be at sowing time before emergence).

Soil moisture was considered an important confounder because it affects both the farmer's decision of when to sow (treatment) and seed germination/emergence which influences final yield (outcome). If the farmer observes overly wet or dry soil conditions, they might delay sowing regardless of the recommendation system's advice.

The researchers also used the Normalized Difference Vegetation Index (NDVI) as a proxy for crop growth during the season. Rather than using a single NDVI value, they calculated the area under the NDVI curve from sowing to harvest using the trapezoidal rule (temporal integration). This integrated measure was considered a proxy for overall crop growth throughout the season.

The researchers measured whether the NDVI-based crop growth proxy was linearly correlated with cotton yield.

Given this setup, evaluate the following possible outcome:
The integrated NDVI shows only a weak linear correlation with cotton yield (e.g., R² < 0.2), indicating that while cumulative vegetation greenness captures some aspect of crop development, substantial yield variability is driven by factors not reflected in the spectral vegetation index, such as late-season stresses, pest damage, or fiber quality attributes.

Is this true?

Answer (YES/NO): NO